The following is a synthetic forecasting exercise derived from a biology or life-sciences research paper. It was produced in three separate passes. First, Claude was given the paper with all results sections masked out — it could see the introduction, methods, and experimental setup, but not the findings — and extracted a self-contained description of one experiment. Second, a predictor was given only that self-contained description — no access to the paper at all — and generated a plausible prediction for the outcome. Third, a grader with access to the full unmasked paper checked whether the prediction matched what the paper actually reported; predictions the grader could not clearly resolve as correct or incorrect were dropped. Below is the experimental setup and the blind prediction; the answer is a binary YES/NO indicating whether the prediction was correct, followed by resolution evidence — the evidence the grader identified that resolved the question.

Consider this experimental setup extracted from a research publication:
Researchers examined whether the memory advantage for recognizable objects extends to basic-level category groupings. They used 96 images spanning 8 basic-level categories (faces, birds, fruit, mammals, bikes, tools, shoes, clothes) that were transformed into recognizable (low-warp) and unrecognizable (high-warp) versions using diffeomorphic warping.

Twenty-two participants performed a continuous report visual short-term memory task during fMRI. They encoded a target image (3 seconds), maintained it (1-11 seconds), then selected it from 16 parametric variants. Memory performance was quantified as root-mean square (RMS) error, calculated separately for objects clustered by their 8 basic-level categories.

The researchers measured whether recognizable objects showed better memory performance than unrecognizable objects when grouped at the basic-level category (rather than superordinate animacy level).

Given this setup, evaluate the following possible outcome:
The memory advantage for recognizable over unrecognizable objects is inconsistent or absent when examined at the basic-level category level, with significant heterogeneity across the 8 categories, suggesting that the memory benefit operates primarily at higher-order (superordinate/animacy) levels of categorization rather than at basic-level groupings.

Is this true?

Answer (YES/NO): NO